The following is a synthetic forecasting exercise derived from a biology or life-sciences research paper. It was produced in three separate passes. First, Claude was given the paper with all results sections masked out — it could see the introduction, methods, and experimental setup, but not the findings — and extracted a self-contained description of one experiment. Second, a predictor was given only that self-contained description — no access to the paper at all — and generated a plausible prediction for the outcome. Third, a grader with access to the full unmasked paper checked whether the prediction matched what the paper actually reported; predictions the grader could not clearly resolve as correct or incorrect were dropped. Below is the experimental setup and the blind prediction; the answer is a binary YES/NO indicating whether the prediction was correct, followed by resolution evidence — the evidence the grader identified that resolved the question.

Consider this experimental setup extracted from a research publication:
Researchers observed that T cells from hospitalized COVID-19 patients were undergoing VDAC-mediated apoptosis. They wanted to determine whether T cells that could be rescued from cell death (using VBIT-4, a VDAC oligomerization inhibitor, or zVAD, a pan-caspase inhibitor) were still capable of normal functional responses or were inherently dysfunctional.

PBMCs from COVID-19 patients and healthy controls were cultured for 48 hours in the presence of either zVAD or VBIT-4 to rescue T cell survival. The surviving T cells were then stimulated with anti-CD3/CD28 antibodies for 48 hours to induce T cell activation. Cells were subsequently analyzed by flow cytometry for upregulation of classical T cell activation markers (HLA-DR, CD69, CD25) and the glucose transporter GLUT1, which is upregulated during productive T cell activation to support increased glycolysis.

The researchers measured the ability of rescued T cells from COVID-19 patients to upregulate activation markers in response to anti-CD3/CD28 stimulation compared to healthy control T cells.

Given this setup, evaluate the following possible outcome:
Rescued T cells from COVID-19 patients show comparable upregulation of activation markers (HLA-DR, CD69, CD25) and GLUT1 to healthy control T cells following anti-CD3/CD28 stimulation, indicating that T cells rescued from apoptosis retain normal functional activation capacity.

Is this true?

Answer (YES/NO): YES